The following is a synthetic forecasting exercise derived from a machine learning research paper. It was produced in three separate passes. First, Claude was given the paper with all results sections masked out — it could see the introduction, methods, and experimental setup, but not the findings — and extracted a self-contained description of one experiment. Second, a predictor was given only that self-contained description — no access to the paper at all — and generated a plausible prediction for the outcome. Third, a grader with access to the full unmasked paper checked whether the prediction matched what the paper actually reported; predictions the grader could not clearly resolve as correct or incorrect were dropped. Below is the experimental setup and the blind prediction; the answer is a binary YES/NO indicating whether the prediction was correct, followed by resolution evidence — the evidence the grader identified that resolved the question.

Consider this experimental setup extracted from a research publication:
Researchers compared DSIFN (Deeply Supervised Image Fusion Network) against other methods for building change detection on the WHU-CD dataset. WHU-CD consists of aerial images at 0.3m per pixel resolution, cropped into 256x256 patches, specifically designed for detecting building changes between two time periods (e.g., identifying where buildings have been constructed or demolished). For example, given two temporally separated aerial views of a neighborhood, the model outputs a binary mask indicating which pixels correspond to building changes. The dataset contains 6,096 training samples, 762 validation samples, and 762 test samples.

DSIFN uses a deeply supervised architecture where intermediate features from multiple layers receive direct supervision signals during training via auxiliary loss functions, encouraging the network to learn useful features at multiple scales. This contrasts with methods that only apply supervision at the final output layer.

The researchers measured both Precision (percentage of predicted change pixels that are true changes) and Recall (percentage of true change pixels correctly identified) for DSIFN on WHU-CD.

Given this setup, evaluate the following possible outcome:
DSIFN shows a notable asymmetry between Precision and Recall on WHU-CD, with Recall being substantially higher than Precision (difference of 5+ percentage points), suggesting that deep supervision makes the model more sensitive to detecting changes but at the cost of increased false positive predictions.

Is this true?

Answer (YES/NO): NO